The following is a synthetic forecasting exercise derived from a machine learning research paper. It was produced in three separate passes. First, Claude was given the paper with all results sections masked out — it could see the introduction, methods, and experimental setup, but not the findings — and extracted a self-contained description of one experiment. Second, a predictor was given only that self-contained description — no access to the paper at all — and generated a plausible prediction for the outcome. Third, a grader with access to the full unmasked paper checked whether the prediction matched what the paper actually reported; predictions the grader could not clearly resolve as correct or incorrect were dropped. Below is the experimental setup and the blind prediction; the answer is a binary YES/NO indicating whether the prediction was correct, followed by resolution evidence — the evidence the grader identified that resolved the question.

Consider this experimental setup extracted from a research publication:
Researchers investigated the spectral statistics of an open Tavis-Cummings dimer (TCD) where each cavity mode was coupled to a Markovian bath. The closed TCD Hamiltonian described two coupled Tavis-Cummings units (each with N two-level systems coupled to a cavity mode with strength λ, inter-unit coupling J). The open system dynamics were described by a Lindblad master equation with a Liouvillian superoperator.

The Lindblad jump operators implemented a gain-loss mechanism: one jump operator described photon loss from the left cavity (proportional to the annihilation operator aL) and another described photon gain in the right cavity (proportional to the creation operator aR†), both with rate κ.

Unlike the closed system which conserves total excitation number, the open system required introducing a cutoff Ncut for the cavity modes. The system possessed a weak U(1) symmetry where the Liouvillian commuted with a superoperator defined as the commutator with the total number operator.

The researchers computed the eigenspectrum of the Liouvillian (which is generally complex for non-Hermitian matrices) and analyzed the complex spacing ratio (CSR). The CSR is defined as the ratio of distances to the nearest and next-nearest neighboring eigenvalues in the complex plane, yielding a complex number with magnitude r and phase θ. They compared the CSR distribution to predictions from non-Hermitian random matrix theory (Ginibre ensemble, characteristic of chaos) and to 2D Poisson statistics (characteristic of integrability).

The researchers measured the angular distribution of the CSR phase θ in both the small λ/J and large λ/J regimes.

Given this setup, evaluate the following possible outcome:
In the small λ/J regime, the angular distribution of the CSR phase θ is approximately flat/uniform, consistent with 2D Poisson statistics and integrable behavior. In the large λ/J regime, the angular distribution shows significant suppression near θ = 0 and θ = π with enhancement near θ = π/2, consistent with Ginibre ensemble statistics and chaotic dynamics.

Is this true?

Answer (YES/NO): NO